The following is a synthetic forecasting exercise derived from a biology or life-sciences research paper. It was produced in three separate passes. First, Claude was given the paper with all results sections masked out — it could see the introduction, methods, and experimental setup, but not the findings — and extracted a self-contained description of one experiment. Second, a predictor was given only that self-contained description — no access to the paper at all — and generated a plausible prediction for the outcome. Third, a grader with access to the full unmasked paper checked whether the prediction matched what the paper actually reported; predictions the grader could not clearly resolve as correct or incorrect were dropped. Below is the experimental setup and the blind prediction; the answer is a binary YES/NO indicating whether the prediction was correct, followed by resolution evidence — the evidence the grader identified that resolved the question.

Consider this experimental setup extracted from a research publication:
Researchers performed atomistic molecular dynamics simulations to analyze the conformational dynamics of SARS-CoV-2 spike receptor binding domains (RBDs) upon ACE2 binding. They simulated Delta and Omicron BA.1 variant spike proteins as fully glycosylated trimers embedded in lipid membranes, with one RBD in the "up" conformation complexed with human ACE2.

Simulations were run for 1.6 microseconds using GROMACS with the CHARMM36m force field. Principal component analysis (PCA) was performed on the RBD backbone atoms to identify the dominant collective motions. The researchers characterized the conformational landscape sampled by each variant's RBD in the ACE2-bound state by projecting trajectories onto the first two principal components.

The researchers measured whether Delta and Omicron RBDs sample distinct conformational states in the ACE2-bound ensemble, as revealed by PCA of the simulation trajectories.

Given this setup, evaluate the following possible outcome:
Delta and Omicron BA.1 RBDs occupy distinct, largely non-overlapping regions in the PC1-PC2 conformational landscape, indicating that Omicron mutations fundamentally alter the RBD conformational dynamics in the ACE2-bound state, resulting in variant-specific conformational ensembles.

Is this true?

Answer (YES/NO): YES